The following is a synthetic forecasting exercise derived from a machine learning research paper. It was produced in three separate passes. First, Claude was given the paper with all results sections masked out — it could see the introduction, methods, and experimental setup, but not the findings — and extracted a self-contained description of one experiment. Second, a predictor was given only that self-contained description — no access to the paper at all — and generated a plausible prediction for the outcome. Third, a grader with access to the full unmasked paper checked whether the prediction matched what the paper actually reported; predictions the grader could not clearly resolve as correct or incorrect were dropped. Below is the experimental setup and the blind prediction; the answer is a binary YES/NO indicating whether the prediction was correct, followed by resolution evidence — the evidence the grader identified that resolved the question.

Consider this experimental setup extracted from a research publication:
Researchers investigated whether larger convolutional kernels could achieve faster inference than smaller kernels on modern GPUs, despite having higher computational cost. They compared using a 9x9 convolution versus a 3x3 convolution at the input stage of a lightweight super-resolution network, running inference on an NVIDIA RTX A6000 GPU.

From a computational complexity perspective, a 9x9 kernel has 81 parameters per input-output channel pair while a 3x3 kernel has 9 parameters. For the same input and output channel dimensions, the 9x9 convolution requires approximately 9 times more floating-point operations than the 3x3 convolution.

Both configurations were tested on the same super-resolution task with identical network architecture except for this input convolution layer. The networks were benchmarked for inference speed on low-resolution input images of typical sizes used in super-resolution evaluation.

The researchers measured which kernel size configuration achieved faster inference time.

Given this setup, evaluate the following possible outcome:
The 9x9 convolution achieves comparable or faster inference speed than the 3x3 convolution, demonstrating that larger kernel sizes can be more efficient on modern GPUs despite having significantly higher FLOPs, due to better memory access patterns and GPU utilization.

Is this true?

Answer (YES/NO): YES